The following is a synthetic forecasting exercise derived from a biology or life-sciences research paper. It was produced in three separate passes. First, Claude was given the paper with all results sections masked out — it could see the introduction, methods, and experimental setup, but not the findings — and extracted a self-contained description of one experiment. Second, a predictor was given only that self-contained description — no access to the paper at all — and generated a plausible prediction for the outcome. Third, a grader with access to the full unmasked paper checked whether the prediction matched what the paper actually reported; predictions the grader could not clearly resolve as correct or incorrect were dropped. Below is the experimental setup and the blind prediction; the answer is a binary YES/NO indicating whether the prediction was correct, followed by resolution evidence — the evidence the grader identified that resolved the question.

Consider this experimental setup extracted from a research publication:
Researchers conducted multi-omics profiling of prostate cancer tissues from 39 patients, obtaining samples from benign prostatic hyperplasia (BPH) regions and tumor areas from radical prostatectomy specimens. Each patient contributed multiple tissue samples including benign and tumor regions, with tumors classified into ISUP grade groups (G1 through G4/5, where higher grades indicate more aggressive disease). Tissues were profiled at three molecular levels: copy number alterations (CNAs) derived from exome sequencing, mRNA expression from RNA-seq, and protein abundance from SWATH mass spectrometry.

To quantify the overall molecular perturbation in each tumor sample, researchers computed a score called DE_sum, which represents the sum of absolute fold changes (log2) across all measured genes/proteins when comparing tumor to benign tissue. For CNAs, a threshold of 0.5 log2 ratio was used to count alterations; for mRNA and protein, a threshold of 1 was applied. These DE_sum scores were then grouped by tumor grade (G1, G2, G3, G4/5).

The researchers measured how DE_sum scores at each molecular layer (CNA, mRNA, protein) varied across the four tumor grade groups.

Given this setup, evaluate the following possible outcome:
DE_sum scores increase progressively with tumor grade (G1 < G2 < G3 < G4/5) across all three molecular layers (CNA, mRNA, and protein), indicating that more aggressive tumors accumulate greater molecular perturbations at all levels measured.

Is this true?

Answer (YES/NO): NO